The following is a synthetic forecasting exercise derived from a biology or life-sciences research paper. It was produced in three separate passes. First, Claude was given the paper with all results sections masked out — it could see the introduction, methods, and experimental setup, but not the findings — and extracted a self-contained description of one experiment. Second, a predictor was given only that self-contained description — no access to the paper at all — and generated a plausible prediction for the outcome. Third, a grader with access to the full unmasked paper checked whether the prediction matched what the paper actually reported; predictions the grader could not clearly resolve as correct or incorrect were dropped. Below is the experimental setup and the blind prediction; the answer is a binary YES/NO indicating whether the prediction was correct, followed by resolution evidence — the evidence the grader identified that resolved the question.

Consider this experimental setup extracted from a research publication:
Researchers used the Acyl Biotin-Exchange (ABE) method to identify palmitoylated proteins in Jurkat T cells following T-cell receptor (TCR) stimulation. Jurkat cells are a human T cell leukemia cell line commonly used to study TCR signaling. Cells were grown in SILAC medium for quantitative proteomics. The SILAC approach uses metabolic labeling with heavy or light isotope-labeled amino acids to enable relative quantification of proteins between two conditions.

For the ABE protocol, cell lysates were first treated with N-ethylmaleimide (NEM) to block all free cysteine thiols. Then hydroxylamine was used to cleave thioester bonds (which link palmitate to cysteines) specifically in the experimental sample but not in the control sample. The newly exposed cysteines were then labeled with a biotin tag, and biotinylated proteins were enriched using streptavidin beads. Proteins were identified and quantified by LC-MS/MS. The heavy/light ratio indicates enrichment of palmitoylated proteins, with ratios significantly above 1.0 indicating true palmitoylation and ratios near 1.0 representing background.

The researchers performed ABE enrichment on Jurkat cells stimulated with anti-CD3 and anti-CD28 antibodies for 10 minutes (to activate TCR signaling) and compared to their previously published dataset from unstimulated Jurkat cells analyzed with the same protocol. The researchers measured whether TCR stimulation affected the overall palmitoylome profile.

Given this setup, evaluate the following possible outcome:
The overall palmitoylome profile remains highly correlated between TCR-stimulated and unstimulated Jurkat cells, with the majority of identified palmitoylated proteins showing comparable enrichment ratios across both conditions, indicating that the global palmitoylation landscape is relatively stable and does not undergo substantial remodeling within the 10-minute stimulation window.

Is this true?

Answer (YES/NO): NO